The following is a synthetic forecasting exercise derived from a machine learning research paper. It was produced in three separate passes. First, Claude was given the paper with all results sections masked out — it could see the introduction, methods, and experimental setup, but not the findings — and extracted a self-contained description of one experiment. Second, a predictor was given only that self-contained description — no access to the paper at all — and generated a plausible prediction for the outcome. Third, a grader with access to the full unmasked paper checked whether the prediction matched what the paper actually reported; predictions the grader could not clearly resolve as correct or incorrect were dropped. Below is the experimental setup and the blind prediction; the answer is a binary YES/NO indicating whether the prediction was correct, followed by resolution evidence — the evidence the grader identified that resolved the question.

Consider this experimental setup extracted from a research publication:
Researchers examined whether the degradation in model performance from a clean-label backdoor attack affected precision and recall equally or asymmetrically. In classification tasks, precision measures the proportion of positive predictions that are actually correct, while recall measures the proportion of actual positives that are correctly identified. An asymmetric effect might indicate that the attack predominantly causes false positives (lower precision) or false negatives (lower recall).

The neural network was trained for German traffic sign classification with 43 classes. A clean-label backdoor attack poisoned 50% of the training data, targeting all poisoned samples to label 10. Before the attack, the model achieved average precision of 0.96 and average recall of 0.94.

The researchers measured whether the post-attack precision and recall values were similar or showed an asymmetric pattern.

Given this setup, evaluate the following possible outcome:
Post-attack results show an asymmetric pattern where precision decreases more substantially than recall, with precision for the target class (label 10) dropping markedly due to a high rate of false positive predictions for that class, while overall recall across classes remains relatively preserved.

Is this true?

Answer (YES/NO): NO